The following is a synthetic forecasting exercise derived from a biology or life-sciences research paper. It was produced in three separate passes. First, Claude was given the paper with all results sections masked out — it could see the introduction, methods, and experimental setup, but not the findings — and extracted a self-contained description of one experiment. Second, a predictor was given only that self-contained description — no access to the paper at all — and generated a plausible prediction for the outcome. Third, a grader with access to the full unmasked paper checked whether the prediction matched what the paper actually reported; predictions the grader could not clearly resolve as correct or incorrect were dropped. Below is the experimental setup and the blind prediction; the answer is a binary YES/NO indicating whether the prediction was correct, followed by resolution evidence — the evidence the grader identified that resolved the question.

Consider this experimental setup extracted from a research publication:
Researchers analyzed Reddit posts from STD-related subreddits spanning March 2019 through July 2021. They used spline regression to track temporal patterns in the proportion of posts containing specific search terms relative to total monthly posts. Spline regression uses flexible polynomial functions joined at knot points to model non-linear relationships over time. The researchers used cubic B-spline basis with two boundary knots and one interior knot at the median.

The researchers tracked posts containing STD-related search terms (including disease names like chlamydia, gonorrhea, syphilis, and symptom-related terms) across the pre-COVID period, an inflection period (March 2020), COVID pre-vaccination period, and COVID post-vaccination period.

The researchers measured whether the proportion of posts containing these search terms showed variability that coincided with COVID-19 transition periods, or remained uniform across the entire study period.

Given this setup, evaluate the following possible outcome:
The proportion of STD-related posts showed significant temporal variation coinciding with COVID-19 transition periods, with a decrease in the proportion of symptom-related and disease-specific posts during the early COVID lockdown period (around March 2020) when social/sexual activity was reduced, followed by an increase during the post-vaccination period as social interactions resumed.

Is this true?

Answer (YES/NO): NO